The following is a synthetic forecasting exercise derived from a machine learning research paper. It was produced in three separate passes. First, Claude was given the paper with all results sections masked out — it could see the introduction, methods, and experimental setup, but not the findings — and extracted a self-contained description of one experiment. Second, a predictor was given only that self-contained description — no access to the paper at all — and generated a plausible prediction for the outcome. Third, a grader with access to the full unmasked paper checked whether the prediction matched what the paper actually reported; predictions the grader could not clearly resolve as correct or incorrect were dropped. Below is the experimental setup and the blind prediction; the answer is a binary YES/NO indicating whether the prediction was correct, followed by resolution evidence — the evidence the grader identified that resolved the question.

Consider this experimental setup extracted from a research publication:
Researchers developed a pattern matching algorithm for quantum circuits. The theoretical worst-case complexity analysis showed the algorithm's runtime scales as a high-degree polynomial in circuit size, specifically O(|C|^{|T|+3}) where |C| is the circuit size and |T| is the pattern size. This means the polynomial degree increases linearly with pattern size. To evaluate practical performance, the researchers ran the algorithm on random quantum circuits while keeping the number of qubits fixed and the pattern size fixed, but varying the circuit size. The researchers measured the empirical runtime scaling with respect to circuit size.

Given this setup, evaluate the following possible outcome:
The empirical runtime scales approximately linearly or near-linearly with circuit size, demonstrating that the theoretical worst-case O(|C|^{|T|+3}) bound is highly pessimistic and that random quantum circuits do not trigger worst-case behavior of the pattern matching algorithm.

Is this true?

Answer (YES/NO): NO